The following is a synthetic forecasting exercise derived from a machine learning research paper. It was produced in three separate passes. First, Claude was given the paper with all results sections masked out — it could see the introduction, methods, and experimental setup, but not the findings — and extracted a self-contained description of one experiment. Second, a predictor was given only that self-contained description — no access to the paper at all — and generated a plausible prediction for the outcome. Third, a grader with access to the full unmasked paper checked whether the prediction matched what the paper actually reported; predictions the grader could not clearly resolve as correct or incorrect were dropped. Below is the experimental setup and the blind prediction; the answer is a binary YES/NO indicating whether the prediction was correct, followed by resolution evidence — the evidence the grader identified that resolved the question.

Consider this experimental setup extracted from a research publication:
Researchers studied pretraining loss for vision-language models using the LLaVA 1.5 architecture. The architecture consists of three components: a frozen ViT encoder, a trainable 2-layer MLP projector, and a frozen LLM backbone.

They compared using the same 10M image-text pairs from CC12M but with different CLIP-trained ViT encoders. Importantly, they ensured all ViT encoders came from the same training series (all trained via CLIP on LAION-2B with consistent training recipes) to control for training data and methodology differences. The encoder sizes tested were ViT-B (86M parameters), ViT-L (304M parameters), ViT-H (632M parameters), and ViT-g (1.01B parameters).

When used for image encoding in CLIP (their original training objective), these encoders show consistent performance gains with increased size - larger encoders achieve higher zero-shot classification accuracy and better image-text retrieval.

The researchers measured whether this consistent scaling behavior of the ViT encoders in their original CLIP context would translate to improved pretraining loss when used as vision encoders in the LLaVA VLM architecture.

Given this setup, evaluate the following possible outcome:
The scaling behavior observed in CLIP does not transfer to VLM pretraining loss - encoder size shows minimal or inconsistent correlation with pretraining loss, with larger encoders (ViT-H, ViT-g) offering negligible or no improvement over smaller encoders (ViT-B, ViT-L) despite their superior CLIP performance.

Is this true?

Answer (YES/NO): NO